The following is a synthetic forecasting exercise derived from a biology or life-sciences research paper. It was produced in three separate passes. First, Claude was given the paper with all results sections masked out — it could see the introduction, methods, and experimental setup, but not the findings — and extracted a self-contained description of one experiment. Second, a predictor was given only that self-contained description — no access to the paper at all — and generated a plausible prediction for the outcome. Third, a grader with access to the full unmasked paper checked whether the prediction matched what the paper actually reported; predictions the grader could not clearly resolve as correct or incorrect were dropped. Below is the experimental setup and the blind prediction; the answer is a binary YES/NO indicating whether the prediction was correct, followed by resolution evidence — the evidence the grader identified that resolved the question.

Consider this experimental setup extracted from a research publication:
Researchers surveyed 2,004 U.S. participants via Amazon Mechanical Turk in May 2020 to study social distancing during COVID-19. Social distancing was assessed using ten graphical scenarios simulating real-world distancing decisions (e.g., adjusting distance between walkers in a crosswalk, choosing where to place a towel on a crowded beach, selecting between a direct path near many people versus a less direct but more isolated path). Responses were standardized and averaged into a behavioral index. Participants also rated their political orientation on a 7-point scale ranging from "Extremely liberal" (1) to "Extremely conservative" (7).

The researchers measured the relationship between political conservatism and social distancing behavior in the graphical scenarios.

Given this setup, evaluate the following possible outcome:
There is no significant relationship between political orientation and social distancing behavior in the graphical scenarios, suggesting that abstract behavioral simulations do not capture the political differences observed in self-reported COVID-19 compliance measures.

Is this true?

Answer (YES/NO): NO